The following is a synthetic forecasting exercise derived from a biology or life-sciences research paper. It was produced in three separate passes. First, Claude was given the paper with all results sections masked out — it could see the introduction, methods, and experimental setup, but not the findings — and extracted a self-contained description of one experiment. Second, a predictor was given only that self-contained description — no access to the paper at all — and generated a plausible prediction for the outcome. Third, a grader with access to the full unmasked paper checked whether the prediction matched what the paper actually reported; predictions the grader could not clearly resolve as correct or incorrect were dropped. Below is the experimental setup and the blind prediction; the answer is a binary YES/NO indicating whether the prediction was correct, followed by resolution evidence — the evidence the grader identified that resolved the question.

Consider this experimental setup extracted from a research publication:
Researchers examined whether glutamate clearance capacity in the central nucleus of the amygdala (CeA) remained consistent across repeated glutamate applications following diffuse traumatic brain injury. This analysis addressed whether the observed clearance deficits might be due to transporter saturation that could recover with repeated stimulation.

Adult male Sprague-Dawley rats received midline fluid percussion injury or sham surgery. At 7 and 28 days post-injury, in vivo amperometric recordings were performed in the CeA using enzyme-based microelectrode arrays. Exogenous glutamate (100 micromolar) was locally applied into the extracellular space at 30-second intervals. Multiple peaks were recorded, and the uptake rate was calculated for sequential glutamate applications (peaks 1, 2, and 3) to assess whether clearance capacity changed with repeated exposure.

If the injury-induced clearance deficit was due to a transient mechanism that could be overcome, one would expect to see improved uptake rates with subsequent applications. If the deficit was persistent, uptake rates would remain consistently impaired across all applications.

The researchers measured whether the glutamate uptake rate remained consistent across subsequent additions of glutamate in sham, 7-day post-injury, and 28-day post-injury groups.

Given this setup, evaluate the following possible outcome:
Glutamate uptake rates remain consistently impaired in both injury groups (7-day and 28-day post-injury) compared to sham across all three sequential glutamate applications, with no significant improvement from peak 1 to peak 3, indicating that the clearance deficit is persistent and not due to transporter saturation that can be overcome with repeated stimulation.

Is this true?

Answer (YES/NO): YES